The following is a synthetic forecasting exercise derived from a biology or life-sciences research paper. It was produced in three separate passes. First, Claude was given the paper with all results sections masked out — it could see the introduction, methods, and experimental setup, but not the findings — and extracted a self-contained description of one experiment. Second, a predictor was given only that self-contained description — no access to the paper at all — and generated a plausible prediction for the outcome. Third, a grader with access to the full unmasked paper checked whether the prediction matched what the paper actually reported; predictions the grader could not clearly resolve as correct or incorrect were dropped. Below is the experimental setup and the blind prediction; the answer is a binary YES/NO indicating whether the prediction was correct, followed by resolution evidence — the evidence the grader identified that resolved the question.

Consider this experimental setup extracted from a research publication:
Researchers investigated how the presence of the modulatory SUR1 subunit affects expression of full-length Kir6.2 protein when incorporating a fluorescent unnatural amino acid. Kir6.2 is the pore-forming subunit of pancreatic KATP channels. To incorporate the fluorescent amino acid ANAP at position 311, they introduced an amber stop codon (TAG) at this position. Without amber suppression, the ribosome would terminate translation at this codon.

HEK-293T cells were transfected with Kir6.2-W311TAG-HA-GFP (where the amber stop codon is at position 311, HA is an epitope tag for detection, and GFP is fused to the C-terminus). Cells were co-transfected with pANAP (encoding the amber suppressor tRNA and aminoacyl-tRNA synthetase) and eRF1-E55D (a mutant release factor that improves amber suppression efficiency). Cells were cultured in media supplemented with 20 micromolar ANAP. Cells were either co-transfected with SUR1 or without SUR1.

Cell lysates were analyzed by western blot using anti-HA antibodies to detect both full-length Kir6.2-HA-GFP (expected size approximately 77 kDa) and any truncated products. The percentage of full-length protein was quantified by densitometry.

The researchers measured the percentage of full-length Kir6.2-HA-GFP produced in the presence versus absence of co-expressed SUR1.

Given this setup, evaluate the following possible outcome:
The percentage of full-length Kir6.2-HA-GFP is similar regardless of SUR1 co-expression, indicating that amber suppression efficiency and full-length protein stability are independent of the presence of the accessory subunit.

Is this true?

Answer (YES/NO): NO